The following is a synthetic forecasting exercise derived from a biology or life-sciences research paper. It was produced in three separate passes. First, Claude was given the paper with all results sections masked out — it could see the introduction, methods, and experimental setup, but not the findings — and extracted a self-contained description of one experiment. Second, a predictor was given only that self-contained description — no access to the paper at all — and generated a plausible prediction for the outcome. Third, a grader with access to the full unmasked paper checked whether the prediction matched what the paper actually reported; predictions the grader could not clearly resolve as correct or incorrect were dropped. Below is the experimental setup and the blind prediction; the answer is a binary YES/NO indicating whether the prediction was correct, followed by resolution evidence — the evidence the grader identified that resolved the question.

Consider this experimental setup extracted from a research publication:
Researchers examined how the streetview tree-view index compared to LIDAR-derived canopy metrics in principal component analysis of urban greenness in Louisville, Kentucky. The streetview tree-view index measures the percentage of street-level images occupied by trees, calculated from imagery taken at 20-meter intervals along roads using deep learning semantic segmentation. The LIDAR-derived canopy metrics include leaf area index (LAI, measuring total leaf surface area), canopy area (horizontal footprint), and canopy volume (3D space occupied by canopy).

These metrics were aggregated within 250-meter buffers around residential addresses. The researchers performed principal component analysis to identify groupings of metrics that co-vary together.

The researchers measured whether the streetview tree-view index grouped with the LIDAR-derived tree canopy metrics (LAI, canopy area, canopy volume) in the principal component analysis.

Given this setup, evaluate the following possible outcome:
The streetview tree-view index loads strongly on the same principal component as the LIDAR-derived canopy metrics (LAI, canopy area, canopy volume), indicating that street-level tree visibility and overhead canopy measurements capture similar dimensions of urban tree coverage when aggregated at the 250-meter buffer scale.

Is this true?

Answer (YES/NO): NO